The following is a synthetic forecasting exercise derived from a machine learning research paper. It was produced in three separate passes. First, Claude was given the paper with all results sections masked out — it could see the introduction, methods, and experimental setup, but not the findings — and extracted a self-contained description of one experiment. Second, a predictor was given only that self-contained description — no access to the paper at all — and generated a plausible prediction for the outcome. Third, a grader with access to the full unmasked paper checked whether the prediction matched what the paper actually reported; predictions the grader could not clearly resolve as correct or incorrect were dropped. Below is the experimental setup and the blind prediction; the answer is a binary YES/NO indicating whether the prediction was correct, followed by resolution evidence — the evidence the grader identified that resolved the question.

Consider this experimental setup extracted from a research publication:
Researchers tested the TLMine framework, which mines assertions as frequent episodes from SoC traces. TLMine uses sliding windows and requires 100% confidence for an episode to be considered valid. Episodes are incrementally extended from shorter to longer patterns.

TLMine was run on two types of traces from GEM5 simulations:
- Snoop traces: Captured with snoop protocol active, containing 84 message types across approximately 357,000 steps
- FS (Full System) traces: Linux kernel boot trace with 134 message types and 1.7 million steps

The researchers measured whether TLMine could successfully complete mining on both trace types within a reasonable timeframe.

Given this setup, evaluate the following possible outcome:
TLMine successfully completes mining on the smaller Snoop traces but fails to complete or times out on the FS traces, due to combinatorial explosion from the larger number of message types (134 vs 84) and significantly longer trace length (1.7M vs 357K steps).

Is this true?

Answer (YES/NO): YES